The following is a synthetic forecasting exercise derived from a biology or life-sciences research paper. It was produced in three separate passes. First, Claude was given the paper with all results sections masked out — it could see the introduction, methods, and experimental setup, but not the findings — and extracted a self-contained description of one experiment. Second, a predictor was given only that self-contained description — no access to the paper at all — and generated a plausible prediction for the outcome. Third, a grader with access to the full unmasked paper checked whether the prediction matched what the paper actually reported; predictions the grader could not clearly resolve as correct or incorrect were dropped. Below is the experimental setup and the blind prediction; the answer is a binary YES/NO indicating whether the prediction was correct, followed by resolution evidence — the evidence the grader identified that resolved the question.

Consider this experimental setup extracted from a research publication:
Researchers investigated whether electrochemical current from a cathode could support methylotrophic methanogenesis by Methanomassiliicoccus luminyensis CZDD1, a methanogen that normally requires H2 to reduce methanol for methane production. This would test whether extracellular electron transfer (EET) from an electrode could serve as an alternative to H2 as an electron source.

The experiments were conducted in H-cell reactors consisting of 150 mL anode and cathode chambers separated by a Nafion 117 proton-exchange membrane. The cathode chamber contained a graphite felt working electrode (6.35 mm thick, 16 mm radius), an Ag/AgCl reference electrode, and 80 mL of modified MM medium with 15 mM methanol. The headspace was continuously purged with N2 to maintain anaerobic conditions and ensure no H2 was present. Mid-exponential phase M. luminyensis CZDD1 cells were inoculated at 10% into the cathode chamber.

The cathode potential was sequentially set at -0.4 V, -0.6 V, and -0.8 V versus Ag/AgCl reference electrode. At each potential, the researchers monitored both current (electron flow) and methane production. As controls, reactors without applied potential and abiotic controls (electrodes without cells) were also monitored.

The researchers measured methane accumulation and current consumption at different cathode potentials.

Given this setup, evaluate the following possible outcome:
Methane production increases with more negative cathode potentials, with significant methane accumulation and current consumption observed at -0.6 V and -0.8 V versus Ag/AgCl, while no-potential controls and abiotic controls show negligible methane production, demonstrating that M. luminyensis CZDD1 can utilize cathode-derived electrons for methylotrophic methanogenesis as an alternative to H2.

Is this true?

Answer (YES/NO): NO